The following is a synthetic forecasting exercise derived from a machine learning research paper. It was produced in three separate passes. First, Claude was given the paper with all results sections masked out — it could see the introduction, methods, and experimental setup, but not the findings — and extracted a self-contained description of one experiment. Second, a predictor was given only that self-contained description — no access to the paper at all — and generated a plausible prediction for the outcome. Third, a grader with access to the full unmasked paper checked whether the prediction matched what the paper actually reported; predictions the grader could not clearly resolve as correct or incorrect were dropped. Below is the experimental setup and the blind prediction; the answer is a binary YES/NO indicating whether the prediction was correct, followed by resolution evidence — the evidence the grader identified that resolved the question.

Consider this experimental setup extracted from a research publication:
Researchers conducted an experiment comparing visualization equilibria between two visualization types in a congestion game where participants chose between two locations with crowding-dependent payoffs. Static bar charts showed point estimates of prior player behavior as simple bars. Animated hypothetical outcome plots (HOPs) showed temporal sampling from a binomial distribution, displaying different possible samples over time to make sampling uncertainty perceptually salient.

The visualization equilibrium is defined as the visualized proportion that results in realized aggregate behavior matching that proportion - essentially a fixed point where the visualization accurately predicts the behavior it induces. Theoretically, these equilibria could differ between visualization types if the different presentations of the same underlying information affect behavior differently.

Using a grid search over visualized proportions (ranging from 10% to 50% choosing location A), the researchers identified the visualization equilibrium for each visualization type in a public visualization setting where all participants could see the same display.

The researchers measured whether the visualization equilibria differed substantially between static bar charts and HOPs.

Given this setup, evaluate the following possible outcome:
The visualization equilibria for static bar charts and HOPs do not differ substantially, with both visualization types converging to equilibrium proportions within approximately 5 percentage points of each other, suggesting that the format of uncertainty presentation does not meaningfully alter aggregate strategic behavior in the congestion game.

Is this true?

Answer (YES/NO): YES